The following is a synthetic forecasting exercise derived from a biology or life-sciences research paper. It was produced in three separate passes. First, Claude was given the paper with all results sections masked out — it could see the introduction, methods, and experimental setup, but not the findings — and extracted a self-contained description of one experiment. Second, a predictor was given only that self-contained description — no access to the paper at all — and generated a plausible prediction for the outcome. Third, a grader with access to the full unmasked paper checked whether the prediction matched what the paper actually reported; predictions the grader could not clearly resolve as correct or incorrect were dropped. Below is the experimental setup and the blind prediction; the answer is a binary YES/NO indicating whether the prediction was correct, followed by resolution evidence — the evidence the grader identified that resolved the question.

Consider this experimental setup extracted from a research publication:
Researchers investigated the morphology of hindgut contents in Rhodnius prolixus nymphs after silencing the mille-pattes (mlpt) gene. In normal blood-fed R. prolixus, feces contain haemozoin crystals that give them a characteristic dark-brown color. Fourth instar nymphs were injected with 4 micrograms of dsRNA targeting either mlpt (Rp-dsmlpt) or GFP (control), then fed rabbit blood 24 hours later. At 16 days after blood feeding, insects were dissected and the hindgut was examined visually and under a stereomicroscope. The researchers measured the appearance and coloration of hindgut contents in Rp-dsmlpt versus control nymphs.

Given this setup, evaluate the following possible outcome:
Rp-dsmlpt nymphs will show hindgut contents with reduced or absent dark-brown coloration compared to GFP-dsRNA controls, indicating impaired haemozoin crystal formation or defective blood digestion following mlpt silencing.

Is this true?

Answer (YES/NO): NO